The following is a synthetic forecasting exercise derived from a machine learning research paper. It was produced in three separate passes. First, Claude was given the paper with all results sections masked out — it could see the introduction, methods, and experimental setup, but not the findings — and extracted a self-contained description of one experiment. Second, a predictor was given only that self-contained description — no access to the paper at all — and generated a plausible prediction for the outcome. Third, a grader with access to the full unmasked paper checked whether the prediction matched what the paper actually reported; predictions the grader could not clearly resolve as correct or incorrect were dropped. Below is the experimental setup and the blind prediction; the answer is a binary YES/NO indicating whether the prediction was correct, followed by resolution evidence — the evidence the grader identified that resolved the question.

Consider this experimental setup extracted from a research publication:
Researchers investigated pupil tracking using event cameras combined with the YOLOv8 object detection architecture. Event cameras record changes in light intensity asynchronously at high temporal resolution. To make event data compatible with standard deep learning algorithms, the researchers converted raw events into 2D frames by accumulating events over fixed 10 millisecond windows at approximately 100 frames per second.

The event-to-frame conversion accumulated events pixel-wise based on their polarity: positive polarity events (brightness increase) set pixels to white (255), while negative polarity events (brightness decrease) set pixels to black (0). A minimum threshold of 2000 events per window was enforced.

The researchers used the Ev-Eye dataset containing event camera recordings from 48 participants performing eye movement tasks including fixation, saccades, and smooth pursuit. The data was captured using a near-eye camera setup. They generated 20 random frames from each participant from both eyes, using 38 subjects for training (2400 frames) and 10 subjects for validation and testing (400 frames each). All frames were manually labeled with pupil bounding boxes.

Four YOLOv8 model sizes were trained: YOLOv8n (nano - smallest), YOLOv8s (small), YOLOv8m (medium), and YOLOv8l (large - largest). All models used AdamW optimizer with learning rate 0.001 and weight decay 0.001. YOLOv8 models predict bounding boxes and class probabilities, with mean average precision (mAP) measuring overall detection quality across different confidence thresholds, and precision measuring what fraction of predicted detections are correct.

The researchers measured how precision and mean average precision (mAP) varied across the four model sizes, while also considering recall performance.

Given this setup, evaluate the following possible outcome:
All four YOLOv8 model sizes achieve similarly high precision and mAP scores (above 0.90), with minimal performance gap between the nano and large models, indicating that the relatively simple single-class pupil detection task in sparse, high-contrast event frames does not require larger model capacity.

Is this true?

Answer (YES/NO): YES